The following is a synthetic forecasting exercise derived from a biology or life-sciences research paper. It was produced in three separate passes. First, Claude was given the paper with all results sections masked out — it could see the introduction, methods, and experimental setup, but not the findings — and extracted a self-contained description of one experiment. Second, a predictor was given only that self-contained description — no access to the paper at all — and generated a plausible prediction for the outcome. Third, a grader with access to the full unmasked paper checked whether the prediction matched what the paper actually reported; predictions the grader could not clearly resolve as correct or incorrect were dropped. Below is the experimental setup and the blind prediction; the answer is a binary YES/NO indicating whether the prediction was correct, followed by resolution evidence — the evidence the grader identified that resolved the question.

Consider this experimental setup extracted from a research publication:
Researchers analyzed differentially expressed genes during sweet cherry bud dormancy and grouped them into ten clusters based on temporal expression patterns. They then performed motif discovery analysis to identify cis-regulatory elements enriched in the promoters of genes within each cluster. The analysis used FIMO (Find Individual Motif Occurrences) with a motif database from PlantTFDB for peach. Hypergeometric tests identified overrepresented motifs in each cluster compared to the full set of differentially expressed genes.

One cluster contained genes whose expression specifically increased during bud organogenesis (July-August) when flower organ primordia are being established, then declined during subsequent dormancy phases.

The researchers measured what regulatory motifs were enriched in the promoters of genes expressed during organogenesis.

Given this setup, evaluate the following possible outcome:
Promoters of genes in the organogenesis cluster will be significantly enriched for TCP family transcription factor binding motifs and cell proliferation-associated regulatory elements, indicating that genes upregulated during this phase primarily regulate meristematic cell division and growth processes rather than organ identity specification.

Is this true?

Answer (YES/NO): NO